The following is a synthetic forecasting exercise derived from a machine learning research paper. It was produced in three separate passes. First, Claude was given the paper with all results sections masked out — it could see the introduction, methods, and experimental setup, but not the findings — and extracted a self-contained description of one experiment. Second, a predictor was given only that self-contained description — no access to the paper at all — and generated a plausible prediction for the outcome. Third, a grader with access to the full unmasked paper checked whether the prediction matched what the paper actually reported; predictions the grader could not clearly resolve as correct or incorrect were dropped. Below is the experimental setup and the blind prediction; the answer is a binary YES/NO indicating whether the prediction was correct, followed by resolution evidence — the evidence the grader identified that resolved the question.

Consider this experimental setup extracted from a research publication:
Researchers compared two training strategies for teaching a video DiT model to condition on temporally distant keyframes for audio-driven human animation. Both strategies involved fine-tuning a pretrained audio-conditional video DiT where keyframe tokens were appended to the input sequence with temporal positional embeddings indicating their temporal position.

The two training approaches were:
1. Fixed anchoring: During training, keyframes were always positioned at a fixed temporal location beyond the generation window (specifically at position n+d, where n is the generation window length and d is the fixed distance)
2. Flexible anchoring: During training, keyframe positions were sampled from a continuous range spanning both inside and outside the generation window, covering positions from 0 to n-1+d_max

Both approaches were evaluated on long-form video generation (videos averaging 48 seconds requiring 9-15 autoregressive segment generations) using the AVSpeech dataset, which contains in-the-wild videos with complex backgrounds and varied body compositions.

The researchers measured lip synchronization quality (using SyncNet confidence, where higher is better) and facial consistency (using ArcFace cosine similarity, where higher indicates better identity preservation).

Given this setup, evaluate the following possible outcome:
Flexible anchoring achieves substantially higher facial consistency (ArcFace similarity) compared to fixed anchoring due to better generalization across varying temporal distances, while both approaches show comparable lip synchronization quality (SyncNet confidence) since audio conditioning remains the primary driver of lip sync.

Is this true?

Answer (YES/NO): NO